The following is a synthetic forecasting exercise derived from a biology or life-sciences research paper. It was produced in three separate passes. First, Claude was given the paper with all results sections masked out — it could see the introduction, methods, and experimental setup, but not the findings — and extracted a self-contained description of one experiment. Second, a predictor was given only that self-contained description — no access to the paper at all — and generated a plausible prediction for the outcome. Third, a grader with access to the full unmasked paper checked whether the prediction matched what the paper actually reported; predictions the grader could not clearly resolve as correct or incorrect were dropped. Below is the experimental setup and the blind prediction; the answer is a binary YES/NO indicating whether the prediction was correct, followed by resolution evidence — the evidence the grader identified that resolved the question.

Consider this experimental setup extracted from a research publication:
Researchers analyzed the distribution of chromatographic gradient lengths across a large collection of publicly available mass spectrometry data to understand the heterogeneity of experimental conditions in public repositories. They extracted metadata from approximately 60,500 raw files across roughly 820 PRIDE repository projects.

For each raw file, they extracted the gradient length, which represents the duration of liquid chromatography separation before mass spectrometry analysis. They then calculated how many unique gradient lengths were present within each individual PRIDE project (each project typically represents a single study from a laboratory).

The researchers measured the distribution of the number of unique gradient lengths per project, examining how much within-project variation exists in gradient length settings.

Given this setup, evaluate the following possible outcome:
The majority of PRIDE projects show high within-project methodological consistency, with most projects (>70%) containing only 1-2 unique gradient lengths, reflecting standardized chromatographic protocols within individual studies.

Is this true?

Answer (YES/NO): YES